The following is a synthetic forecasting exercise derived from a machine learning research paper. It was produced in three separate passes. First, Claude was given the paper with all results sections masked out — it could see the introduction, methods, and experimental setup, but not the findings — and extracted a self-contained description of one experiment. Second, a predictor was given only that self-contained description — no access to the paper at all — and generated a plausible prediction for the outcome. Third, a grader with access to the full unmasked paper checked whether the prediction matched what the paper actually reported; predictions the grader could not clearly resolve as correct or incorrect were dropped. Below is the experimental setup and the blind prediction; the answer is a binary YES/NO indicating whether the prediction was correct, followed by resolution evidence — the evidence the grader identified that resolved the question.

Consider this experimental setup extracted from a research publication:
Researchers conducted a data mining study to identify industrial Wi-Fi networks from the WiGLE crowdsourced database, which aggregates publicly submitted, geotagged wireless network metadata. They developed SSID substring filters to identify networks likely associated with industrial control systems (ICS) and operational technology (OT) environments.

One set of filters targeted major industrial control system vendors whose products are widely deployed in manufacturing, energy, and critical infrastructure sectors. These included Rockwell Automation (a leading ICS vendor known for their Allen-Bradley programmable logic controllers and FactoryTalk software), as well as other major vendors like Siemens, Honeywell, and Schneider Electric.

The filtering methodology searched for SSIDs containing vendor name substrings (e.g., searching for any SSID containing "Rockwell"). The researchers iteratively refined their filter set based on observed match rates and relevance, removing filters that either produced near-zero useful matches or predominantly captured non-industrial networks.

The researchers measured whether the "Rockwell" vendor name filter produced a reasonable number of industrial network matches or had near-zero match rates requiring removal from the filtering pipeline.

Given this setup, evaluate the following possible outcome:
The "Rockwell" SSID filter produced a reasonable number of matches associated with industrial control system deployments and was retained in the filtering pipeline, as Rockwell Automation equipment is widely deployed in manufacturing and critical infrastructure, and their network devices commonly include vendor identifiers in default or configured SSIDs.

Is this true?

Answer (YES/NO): NO